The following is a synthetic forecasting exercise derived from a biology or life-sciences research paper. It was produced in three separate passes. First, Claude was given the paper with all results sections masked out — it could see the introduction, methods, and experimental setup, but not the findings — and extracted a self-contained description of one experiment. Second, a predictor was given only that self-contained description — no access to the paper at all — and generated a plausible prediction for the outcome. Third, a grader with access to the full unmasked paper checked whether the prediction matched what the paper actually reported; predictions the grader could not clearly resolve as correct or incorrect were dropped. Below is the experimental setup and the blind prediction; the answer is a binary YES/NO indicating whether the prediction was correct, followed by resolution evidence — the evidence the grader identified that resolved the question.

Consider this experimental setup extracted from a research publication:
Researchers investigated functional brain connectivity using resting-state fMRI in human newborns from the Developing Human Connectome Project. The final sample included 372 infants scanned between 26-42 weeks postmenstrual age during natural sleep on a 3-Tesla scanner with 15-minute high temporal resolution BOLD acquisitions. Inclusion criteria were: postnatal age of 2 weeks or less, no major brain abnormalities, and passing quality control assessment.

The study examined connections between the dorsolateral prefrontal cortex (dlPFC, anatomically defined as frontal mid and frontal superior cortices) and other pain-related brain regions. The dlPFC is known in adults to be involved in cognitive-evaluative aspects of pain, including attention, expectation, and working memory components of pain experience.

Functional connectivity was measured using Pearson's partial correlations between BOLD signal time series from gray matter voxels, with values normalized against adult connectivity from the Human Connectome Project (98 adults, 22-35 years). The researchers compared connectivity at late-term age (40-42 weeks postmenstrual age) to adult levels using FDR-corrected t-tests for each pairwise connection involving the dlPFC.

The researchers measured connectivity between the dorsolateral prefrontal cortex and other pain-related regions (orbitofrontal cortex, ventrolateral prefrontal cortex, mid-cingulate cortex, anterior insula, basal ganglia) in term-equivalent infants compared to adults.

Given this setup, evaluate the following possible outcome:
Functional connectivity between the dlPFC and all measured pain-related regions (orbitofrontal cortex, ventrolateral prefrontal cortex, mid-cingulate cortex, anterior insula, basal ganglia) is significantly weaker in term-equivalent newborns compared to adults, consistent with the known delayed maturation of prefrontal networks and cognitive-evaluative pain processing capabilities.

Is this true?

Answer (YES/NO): NO